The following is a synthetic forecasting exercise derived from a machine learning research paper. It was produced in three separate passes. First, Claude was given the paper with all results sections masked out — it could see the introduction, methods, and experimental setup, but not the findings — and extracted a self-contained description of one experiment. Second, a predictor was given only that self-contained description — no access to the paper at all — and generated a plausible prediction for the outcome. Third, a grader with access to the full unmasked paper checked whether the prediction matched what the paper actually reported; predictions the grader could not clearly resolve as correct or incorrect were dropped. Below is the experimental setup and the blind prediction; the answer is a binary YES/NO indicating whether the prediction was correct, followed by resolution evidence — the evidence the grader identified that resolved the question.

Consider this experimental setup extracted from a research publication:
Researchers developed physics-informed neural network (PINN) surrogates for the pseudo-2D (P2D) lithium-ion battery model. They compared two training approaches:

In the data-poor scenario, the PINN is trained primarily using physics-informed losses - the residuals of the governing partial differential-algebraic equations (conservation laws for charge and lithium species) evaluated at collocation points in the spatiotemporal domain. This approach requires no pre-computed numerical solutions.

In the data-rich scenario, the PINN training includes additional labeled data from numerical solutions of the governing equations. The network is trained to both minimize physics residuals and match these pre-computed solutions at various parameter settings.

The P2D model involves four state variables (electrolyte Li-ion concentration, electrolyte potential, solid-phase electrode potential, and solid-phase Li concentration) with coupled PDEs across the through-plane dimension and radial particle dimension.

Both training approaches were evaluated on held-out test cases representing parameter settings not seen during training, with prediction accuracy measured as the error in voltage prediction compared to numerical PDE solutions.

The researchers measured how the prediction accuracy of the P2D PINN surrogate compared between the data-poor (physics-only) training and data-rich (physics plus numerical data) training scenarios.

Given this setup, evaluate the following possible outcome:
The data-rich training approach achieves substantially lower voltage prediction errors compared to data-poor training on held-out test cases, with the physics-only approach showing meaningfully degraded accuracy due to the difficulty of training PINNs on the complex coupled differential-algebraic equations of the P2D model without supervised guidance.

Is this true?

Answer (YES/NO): NO